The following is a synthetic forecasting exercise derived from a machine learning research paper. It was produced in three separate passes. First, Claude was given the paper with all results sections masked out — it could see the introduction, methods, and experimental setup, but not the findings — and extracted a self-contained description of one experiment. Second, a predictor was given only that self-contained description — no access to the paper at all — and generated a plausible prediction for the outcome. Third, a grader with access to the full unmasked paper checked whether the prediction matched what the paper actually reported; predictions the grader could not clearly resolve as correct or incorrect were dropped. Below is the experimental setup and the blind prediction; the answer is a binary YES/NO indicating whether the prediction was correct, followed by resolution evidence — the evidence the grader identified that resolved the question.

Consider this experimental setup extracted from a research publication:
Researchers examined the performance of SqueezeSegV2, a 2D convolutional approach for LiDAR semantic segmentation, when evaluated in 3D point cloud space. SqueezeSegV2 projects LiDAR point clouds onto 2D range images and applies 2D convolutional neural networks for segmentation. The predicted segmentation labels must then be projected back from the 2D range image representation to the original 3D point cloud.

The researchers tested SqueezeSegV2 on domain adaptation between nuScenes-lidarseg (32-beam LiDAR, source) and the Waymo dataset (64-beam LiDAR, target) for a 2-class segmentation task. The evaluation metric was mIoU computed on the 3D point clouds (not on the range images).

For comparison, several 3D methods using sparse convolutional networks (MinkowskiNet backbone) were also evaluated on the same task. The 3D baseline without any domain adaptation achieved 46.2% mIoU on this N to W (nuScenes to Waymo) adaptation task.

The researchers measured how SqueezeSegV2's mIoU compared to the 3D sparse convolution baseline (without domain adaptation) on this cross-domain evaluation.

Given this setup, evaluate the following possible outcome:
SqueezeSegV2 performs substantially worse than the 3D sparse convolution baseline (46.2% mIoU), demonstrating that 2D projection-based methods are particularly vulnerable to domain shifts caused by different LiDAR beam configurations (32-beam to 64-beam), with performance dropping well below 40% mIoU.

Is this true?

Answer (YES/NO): YES